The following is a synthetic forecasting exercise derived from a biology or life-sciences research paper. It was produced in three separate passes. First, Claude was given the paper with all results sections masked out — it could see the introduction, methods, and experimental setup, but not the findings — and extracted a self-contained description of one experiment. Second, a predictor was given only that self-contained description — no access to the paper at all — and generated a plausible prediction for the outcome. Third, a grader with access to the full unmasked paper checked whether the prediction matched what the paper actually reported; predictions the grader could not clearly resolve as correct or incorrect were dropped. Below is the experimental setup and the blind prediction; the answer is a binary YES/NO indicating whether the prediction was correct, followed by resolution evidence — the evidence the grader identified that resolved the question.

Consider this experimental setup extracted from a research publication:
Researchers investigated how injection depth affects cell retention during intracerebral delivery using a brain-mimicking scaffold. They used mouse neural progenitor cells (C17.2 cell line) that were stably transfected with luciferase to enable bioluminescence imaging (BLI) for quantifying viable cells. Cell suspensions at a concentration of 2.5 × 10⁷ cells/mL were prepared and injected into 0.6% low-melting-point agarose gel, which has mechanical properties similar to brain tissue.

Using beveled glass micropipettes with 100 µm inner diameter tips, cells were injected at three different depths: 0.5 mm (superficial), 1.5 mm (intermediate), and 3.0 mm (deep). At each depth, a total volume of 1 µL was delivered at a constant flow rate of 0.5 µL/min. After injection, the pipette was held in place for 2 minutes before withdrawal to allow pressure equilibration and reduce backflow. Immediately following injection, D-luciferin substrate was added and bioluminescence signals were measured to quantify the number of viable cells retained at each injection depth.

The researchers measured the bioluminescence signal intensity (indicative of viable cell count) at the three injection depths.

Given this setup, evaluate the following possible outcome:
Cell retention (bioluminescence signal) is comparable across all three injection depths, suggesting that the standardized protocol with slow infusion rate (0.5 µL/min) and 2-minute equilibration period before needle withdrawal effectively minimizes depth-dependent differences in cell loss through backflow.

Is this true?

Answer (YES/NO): NO